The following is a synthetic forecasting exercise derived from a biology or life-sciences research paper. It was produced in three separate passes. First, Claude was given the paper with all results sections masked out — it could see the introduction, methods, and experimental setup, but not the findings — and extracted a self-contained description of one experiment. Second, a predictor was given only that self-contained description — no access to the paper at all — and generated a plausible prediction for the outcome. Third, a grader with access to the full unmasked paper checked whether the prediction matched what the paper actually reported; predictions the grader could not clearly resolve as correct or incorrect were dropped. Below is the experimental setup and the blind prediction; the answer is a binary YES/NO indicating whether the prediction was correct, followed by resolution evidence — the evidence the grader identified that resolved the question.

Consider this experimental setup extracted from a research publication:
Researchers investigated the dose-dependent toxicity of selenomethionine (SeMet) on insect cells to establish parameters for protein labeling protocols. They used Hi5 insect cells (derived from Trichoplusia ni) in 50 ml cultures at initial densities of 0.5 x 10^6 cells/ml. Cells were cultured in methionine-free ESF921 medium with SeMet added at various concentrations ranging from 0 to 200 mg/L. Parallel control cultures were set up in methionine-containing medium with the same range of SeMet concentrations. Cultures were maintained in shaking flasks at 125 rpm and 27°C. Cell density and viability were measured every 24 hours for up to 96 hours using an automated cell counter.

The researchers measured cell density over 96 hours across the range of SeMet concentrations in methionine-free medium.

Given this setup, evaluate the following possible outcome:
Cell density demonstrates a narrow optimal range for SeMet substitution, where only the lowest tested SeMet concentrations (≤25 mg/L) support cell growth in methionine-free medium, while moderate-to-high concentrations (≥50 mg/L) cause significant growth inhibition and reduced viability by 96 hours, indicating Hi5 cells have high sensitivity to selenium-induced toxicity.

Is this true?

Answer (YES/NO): NO